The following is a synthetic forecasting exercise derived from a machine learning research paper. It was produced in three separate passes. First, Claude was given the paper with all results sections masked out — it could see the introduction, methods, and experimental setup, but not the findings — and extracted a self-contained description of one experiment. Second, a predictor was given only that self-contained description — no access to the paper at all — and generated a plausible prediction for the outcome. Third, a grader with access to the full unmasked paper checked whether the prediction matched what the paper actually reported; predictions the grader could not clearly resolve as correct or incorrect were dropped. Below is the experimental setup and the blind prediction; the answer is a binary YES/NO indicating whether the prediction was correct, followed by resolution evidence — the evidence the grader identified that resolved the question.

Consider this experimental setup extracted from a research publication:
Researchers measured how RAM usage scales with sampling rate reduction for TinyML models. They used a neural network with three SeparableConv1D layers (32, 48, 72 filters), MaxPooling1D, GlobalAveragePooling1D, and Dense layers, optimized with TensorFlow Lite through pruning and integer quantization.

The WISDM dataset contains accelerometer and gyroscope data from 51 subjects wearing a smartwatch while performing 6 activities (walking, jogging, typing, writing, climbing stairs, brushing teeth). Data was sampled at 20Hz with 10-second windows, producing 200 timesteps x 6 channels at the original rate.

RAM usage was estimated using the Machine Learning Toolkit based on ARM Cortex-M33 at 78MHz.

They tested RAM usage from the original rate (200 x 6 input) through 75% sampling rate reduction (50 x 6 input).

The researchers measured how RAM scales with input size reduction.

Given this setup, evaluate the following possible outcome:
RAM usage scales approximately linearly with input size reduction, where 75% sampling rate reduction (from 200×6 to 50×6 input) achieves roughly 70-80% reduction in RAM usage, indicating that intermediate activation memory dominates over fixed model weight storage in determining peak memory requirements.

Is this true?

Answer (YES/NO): NO